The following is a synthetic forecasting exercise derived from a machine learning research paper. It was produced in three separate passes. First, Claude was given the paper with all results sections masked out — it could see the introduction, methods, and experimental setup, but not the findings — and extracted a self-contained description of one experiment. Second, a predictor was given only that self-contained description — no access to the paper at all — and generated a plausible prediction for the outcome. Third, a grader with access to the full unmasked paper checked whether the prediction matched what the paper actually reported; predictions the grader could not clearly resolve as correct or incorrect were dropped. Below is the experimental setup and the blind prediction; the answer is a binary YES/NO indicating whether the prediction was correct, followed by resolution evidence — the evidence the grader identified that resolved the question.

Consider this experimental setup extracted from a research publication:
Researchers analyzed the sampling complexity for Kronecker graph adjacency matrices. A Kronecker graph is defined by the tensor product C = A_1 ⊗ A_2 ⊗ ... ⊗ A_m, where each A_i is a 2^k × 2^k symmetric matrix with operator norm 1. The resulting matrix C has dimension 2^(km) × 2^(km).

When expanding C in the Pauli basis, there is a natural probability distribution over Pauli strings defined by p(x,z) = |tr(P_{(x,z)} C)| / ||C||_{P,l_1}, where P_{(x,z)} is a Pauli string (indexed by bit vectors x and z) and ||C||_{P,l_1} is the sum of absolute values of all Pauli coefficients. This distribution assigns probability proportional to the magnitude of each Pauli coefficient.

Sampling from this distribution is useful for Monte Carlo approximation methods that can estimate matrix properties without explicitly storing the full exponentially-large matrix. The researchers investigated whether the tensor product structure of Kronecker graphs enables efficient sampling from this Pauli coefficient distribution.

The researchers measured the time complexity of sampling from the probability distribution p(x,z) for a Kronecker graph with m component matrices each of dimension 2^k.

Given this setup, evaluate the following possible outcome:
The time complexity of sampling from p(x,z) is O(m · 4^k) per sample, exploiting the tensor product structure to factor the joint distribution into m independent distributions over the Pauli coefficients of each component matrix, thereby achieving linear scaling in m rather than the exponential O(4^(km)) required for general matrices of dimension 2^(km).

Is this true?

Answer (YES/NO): NO